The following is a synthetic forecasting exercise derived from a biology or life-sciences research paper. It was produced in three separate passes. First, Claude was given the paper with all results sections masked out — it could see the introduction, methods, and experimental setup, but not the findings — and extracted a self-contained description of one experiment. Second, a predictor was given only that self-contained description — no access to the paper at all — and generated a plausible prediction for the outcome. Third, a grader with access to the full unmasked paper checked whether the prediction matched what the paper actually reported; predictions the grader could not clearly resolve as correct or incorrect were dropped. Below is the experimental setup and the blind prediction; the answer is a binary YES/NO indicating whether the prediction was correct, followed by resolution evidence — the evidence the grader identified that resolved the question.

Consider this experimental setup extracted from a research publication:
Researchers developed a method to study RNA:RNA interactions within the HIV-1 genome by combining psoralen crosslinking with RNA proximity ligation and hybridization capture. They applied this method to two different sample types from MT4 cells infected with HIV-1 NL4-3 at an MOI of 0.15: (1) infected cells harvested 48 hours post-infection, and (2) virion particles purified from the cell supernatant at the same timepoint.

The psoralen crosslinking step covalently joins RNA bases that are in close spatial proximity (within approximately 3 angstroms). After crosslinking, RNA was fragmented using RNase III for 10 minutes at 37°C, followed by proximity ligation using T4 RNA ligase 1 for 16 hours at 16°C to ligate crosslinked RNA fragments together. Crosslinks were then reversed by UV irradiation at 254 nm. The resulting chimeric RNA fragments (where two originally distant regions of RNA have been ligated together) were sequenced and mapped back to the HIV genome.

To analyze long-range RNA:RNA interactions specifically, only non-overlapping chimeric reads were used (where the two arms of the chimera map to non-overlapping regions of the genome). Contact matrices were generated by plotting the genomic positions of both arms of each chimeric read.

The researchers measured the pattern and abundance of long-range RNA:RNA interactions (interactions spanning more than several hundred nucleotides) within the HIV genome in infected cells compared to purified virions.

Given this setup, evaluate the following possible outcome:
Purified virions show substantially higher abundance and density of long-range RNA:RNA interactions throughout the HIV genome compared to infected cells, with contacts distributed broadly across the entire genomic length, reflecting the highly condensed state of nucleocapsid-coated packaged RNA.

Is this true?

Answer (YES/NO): NO